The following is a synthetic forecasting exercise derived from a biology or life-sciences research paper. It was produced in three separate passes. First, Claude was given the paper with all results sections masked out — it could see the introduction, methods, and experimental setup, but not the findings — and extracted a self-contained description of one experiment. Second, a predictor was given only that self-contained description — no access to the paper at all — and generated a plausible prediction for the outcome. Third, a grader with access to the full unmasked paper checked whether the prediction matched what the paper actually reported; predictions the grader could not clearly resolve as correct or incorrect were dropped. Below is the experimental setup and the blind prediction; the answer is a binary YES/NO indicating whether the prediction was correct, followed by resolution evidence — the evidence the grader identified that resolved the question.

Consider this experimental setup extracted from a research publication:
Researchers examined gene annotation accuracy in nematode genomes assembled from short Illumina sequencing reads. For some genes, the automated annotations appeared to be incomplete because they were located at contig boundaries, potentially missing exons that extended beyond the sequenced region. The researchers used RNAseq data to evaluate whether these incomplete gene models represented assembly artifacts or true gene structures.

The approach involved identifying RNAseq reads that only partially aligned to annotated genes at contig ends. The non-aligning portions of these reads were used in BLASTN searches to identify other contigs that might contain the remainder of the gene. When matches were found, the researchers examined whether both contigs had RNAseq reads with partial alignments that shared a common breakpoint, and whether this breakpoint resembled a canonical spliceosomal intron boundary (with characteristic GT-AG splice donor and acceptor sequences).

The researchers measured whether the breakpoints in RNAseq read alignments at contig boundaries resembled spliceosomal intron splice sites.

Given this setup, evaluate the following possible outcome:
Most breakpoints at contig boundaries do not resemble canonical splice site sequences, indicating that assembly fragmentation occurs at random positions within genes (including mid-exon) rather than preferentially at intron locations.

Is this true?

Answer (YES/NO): NO